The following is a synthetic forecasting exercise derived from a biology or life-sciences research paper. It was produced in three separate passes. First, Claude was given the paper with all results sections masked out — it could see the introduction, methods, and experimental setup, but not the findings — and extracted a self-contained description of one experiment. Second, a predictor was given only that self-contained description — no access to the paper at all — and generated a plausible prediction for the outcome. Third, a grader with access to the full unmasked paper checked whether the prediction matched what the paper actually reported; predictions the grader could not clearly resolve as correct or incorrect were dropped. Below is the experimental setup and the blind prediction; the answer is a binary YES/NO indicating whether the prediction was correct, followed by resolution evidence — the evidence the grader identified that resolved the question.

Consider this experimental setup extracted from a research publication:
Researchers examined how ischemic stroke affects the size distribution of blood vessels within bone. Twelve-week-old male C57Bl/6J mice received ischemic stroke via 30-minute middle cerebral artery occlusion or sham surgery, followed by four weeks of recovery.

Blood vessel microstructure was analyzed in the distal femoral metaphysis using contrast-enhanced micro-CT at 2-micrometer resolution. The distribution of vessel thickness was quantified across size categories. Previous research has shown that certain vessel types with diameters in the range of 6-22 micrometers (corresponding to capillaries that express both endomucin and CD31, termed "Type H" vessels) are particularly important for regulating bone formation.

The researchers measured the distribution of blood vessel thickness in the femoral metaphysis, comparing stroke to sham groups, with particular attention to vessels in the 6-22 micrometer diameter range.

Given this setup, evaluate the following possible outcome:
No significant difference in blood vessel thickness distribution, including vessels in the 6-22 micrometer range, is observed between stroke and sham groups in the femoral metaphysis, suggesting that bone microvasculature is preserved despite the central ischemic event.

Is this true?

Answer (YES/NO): NO